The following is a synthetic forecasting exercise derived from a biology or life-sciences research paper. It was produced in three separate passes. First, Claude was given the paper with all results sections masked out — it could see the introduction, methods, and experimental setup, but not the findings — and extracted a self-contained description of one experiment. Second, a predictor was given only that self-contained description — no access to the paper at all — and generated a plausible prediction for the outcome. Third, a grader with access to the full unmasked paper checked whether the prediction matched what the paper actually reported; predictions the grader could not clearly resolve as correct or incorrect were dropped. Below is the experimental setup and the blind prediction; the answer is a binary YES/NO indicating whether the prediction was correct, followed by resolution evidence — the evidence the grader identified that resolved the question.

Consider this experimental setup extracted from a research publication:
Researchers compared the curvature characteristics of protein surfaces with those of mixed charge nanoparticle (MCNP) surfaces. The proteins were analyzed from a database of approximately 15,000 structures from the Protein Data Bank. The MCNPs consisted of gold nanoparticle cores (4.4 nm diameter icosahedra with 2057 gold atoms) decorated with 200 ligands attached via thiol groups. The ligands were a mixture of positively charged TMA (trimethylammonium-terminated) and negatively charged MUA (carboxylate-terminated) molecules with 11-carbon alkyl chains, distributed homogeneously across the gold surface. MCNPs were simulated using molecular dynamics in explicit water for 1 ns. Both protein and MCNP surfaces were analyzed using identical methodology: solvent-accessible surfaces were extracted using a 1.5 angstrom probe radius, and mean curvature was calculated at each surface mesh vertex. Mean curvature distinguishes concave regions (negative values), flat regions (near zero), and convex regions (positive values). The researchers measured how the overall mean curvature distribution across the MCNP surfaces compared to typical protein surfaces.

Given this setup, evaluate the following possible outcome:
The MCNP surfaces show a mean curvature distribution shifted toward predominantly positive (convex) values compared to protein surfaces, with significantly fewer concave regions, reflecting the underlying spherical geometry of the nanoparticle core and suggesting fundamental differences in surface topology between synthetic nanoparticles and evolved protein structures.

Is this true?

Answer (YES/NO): NO